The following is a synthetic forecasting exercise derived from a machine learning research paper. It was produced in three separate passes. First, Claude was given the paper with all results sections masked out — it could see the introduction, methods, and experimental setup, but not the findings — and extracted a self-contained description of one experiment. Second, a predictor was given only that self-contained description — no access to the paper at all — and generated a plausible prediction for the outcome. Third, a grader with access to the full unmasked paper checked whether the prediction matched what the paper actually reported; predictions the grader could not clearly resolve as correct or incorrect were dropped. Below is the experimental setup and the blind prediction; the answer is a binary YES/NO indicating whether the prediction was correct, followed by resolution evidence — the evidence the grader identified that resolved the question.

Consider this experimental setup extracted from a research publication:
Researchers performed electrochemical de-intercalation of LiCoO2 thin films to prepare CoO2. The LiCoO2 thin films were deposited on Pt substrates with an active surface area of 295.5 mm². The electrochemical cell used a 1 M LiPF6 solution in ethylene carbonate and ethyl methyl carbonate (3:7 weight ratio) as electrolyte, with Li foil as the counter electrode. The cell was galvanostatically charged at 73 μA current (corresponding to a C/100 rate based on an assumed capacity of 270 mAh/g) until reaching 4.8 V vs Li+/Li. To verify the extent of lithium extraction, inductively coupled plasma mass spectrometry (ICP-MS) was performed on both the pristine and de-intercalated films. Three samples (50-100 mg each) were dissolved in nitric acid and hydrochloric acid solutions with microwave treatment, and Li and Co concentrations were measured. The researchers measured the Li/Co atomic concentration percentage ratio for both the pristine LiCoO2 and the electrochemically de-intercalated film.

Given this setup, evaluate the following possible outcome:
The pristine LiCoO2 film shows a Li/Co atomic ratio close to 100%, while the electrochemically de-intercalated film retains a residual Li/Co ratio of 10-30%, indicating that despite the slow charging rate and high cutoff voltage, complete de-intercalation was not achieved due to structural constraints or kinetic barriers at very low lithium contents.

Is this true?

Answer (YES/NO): YES